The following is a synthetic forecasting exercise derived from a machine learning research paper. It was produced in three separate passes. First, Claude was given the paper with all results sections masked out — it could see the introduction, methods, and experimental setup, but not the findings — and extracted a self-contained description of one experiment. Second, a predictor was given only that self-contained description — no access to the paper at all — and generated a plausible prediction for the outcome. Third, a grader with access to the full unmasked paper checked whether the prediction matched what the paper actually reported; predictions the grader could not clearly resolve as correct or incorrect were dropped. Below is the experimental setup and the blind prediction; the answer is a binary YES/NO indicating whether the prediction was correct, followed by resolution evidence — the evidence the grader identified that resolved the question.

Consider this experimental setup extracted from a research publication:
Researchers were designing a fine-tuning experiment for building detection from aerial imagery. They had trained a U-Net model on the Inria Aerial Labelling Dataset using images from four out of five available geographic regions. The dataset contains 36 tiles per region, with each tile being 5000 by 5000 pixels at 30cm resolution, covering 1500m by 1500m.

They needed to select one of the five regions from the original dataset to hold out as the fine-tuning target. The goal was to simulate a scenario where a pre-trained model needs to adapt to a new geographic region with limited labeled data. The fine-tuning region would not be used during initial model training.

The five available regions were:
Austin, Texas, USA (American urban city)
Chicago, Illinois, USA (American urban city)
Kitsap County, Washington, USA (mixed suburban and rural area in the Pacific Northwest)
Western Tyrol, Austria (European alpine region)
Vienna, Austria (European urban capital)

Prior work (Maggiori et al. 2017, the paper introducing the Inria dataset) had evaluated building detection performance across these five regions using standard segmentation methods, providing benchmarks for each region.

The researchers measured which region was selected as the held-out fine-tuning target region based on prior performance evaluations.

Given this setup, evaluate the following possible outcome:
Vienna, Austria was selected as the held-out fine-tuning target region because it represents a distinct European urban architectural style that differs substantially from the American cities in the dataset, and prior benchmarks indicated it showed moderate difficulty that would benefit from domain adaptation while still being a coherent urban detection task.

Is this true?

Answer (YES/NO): NO